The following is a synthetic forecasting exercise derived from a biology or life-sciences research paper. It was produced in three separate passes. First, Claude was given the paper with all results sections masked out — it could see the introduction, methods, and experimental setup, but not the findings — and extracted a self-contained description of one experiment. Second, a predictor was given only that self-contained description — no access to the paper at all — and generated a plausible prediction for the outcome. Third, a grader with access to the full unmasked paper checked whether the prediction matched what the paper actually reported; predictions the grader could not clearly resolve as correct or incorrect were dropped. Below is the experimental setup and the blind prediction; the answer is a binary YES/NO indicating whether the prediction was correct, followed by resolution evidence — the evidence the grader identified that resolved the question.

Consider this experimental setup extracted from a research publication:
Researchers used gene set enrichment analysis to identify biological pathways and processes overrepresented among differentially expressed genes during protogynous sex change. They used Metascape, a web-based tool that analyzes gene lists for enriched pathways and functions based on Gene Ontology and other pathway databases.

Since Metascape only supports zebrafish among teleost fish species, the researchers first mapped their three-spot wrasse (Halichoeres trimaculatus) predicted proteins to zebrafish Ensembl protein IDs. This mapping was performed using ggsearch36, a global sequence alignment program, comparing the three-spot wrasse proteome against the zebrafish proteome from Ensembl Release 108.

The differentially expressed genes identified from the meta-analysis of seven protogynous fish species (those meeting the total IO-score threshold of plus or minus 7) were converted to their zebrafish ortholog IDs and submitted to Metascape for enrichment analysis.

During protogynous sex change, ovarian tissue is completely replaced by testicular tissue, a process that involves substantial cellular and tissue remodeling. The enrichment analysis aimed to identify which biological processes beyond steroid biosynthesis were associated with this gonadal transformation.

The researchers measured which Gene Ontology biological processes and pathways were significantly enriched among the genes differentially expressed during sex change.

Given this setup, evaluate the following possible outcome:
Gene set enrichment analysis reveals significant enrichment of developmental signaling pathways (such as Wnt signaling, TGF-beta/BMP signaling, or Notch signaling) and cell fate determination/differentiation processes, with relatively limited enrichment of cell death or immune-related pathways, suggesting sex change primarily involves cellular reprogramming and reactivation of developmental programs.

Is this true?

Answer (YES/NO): NO